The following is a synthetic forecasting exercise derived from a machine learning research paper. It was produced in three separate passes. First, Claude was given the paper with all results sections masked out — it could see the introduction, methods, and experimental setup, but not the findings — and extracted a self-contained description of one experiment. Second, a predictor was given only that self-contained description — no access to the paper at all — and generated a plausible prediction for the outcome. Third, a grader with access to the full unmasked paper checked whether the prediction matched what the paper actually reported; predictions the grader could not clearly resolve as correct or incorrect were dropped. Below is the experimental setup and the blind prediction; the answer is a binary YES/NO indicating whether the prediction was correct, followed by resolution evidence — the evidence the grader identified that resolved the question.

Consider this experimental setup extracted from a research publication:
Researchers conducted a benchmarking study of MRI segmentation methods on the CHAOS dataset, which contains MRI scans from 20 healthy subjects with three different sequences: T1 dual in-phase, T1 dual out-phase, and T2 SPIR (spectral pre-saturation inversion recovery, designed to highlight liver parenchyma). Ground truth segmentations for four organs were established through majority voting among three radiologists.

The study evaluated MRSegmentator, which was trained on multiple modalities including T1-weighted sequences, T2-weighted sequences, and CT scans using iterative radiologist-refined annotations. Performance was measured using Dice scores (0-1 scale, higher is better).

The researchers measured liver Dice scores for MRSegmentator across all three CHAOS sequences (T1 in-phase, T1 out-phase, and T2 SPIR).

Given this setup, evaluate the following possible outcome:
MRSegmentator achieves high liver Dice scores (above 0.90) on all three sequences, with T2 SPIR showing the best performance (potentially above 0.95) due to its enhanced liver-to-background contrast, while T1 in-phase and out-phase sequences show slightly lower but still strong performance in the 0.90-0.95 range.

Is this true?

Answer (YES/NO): NO